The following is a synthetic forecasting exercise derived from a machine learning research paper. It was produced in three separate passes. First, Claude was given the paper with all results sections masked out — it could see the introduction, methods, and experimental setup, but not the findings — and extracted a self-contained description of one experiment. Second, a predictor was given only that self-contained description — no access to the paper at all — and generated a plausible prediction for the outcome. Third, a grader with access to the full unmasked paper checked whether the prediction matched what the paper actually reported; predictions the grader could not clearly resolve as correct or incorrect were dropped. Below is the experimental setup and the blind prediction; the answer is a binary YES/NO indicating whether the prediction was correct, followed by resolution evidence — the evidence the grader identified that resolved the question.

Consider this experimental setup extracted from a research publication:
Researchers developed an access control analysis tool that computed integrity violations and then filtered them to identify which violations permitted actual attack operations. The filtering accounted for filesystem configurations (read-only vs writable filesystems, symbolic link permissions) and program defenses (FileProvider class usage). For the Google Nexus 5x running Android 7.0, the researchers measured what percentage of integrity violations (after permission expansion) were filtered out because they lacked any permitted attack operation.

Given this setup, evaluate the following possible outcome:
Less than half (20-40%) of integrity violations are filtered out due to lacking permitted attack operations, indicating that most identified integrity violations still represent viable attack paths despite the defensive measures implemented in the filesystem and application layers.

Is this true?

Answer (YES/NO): YES